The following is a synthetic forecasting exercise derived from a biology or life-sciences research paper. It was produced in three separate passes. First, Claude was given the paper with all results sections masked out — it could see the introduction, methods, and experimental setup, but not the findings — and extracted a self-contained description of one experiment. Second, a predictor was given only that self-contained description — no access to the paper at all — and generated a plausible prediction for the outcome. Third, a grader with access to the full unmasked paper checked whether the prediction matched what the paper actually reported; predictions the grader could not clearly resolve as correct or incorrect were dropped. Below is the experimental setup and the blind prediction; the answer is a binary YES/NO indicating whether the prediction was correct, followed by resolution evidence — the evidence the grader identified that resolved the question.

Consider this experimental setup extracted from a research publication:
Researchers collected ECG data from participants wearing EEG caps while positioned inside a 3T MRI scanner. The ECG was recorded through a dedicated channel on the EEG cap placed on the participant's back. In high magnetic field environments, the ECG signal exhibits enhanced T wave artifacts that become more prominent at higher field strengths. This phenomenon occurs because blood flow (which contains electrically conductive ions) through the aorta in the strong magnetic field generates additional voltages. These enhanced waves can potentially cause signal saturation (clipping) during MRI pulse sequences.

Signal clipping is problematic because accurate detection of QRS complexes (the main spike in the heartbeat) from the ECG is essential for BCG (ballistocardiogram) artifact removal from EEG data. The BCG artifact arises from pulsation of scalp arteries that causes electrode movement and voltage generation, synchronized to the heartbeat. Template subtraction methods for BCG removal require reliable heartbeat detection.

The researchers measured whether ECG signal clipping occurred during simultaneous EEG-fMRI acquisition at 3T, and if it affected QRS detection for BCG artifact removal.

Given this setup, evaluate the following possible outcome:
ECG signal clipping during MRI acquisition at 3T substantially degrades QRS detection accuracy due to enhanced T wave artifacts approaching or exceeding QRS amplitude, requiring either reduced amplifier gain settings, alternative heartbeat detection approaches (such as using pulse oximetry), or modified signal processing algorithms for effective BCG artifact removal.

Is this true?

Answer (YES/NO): YES